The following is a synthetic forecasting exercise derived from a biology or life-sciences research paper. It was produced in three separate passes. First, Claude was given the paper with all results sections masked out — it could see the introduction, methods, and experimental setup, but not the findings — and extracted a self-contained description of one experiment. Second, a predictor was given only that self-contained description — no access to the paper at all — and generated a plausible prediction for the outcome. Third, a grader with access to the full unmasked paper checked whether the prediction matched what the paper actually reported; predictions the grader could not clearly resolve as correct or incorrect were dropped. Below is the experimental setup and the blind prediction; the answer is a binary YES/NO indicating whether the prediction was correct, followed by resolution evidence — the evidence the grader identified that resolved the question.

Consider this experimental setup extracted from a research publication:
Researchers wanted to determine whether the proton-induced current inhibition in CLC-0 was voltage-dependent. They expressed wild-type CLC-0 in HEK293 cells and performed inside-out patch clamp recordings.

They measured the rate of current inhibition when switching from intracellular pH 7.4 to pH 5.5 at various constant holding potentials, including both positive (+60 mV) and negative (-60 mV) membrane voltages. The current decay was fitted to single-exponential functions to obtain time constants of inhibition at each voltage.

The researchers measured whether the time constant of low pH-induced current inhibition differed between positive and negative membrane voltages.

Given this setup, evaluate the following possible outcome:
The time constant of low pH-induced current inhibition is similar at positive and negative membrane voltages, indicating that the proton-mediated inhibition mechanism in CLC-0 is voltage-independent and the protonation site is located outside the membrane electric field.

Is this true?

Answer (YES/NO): YES